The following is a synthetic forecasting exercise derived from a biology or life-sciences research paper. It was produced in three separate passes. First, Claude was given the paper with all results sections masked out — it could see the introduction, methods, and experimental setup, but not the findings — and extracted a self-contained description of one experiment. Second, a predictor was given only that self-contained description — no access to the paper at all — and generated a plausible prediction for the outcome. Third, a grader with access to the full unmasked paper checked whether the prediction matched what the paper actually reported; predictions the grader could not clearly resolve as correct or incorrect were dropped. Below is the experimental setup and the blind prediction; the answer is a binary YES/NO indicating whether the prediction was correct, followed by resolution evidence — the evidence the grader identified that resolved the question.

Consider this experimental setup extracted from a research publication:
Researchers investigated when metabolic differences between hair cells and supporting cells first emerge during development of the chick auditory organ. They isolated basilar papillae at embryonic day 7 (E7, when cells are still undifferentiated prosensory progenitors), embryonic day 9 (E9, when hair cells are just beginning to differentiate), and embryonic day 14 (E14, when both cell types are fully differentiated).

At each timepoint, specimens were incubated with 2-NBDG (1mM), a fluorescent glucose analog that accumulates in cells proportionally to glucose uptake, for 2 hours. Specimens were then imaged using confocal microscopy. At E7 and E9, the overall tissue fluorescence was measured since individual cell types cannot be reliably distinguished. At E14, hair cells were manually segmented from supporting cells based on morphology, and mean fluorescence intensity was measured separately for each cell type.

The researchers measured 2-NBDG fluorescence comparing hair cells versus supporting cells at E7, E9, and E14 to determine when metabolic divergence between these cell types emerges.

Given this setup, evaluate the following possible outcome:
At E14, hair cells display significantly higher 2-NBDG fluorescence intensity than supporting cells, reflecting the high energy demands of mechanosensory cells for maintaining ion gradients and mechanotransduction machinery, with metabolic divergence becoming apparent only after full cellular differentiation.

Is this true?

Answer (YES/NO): NO